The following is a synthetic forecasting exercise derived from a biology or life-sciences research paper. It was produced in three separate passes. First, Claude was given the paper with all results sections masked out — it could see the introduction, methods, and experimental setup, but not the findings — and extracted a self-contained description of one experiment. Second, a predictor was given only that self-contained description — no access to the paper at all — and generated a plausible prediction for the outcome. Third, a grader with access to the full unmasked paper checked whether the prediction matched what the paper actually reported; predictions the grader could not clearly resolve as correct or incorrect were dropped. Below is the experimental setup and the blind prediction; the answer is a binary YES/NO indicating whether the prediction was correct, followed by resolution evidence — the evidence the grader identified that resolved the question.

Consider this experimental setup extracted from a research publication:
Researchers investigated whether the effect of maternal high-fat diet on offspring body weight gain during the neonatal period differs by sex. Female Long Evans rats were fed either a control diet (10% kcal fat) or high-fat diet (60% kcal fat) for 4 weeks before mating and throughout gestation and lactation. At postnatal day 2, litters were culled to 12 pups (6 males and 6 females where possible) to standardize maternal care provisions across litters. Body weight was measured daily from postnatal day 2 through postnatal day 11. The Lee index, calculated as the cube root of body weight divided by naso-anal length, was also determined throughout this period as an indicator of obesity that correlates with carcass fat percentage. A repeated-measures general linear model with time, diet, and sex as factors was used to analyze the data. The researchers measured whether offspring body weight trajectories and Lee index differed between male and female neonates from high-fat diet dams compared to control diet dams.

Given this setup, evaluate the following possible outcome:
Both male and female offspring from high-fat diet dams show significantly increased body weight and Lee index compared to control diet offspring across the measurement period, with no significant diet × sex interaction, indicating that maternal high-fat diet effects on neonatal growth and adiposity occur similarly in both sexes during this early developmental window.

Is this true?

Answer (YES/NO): YES